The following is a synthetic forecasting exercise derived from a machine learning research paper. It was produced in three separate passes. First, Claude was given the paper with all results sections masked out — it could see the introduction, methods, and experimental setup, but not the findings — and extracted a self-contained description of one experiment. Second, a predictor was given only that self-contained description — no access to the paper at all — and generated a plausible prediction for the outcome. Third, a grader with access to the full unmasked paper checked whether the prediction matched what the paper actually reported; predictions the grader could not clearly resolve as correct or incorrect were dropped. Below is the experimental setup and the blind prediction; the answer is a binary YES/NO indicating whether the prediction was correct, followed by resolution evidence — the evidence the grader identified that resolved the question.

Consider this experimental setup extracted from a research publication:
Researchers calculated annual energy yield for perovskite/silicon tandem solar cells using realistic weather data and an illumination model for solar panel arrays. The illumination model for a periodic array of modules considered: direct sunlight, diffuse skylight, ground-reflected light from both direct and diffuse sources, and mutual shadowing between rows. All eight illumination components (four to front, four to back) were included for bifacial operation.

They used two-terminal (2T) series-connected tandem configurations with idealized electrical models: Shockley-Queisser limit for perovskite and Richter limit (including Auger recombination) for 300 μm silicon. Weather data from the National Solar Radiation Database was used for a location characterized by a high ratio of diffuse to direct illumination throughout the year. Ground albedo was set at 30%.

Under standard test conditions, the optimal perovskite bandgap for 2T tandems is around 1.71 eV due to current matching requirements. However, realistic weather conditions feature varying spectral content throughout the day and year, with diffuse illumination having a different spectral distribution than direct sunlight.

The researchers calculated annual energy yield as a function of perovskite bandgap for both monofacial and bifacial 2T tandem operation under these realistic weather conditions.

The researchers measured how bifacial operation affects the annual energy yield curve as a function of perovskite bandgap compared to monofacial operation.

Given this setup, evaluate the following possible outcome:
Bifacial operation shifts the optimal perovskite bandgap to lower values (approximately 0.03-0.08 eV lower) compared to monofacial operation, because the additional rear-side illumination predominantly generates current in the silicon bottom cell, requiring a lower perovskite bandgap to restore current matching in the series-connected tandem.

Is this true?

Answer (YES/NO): YES